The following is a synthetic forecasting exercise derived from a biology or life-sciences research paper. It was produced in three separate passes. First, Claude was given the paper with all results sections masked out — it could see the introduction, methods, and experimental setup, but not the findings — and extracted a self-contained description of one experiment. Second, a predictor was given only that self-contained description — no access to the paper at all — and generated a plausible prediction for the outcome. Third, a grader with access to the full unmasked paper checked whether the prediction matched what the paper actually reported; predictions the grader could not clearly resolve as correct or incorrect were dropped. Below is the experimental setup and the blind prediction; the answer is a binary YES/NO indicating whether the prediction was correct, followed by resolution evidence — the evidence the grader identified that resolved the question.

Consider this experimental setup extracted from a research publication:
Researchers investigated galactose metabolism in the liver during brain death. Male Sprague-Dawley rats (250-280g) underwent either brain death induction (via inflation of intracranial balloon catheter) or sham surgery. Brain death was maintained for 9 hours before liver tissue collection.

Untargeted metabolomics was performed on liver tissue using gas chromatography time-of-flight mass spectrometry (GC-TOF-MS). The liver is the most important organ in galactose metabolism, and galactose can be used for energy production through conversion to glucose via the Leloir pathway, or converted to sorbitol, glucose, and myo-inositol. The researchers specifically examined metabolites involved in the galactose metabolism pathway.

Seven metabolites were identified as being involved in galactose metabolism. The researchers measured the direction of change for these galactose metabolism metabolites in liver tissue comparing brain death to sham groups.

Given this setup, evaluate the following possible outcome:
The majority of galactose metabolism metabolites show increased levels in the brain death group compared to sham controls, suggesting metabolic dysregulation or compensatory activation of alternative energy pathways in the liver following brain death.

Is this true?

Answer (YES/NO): NO